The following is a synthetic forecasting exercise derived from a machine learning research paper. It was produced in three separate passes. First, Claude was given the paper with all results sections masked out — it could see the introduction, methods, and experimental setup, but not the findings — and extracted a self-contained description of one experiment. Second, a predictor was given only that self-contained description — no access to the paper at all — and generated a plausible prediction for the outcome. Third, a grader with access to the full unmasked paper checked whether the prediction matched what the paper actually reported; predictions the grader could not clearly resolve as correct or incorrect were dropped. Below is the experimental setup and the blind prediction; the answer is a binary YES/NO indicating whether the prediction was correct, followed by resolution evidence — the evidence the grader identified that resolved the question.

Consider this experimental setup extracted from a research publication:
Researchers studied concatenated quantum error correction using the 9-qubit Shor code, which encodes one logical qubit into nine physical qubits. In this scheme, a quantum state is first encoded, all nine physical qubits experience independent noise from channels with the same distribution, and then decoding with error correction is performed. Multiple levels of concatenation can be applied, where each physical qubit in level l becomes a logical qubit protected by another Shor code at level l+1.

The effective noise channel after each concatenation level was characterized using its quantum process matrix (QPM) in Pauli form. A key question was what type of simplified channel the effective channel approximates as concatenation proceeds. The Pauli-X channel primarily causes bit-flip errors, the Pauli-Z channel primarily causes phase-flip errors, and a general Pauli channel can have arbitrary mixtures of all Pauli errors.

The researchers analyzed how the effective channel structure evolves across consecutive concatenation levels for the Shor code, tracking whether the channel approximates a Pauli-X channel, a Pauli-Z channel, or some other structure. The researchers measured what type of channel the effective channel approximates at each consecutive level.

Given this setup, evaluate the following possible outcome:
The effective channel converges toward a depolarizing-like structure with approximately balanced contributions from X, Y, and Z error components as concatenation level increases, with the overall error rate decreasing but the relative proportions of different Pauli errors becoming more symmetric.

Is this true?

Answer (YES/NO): NO